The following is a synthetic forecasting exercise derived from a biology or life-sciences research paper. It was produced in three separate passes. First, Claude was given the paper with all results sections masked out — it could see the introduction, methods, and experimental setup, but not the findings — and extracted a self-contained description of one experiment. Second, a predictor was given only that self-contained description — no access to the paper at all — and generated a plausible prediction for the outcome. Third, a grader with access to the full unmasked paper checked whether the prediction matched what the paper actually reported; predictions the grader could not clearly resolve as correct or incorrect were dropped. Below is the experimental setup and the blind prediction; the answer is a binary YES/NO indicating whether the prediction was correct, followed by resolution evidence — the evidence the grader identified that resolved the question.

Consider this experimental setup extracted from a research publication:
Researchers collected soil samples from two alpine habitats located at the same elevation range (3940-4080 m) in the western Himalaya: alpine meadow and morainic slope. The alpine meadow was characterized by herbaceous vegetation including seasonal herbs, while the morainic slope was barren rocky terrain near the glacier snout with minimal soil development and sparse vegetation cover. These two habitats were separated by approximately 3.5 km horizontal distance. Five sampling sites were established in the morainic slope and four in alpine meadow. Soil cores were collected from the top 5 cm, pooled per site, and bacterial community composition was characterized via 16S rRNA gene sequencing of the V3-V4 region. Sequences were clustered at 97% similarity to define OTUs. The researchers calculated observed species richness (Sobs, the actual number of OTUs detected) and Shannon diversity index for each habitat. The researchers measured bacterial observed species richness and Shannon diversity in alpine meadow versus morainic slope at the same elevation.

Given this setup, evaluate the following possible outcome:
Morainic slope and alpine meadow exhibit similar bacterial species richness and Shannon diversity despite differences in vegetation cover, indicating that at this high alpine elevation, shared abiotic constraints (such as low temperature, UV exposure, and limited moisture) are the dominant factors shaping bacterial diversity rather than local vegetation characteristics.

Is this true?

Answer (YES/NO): NO